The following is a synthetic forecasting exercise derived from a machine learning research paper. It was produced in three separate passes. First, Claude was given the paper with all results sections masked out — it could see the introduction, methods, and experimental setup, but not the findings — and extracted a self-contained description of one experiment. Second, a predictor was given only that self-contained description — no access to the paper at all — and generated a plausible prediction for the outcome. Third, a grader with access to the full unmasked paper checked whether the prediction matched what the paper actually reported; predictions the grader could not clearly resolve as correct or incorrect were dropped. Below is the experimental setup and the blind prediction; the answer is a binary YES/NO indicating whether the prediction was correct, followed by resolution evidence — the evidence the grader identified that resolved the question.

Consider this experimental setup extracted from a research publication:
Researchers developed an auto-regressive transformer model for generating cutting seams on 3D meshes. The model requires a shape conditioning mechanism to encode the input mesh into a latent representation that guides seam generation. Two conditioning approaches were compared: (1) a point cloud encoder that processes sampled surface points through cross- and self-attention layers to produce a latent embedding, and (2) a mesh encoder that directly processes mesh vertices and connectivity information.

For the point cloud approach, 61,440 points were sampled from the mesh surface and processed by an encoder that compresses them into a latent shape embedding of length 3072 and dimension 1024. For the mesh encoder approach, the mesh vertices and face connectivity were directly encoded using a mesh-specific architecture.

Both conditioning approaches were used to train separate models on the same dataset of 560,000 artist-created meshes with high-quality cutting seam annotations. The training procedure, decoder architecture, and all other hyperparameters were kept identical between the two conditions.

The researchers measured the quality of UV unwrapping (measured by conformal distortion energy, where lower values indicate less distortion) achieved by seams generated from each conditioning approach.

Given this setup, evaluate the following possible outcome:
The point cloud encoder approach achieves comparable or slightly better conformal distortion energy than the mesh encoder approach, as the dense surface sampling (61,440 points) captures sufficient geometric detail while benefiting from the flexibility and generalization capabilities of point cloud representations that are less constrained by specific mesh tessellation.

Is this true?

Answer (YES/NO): NO